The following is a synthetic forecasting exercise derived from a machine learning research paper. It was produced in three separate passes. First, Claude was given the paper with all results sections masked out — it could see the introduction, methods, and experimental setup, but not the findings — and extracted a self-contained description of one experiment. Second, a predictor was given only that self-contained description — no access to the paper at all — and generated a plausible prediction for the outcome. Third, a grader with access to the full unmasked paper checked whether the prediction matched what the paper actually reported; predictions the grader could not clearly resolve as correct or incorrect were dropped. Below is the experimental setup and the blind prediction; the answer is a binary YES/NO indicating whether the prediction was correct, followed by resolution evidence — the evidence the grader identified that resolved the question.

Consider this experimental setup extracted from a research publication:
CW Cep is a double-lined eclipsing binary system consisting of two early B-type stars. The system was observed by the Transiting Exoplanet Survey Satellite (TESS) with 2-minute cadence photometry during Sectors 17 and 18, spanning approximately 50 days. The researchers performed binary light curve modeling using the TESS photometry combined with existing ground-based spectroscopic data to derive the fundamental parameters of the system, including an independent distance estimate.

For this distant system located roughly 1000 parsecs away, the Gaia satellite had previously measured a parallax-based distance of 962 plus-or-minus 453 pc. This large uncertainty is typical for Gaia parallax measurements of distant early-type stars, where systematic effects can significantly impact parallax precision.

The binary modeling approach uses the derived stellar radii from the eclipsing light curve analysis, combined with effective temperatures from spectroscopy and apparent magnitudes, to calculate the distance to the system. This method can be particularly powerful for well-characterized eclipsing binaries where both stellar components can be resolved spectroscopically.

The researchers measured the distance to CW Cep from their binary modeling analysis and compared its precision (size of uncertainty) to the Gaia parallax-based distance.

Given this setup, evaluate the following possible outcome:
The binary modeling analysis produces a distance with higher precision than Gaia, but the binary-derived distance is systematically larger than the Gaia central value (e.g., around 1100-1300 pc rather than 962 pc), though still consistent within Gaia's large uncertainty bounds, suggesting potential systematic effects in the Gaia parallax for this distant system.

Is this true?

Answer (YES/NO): NO